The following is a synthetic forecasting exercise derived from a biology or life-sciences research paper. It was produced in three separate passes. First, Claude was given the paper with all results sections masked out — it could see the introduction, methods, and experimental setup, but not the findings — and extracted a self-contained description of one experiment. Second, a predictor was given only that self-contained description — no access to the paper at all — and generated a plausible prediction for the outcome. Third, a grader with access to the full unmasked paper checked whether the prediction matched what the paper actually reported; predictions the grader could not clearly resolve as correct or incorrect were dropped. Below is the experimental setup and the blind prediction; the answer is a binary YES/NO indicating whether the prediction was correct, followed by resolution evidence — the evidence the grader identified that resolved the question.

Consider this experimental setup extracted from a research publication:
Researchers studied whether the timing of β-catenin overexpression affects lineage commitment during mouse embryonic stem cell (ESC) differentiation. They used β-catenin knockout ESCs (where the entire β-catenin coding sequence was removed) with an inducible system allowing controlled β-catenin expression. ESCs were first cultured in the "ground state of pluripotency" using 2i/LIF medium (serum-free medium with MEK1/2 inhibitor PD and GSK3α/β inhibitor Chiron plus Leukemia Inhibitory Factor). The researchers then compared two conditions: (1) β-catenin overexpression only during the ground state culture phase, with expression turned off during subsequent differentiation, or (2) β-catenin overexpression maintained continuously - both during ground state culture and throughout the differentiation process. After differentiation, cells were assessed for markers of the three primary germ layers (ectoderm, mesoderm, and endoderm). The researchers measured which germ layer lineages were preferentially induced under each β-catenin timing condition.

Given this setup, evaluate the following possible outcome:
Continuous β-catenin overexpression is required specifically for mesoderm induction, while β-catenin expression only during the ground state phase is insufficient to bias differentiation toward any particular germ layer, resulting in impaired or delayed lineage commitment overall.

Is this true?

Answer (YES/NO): NO